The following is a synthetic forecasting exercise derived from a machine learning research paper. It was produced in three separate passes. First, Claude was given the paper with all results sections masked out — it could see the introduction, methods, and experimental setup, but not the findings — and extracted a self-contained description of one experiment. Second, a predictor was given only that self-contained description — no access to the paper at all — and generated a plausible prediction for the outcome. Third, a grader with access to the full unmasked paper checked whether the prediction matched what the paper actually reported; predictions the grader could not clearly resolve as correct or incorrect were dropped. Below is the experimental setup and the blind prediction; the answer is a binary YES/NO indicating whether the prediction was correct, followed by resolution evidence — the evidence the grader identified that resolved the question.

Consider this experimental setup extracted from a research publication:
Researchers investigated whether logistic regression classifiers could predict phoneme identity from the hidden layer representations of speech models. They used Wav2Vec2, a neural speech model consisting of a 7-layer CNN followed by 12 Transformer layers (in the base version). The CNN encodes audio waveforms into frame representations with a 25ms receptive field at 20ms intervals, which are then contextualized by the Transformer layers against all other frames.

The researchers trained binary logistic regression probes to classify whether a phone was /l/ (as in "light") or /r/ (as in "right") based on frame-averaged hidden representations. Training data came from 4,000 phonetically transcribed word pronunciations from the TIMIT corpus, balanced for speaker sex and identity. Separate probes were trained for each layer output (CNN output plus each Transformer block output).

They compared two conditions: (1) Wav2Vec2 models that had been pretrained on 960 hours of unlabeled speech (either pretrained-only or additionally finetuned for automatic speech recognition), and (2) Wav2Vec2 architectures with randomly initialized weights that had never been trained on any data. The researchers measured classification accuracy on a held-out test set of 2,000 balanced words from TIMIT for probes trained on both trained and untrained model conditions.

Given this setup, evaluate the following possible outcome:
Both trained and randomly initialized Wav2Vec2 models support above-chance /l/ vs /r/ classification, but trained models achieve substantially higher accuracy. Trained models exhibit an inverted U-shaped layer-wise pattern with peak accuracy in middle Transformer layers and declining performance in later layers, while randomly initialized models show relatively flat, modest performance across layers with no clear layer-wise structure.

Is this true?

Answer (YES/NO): NO